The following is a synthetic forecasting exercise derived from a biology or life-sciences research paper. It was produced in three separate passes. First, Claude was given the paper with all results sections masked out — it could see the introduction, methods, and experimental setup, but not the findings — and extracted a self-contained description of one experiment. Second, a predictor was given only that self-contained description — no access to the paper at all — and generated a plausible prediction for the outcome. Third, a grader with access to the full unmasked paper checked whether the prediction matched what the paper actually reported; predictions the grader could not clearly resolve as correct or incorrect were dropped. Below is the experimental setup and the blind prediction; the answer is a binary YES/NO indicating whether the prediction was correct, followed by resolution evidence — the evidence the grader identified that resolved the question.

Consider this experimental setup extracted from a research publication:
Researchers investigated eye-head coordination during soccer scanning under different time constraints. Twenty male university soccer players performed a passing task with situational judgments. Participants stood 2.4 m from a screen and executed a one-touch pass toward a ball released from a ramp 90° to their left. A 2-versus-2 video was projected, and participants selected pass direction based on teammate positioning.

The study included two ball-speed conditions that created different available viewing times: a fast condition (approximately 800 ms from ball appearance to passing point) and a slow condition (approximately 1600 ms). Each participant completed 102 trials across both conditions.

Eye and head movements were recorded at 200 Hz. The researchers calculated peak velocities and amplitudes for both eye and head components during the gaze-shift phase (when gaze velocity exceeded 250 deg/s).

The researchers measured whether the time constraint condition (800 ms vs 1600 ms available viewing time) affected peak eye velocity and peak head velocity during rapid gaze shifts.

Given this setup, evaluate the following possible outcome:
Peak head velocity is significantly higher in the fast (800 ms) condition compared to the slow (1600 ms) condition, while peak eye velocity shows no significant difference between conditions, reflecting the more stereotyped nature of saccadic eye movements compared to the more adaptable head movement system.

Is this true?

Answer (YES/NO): YES